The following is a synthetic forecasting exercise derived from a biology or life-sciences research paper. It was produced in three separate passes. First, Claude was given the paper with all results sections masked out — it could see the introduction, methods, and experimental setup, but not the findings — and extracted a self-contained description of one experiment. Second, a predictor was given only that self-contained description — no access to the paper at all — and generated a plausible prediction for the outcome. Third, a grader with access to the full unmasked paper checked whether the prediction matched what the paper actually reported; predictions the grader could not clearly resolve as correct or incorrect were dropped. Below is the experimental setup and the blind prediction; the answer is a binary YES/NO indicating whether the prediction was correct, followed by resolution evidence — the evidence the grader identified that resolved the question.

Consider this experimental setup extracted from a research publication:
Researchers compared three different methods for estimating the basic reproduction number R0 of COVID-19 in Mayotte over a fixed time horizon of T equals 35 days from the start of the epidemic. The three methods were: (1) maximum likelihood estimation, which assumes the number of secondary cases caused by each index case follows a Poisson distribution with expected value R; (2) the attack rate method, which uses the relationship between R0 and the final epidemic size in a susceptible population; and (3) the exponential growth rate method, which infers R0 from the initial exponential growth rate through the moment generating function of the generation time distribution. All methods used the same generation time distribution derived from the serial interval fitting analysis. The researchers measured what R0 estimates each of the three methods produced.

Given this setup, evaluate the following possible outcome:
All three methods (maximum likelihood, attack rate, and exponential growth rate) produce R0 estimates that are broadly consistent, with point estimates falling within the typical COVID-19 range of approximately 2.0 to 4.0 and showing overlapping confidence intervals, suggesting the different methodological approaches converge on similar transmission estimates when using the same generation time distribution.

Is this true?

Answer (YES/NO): NO